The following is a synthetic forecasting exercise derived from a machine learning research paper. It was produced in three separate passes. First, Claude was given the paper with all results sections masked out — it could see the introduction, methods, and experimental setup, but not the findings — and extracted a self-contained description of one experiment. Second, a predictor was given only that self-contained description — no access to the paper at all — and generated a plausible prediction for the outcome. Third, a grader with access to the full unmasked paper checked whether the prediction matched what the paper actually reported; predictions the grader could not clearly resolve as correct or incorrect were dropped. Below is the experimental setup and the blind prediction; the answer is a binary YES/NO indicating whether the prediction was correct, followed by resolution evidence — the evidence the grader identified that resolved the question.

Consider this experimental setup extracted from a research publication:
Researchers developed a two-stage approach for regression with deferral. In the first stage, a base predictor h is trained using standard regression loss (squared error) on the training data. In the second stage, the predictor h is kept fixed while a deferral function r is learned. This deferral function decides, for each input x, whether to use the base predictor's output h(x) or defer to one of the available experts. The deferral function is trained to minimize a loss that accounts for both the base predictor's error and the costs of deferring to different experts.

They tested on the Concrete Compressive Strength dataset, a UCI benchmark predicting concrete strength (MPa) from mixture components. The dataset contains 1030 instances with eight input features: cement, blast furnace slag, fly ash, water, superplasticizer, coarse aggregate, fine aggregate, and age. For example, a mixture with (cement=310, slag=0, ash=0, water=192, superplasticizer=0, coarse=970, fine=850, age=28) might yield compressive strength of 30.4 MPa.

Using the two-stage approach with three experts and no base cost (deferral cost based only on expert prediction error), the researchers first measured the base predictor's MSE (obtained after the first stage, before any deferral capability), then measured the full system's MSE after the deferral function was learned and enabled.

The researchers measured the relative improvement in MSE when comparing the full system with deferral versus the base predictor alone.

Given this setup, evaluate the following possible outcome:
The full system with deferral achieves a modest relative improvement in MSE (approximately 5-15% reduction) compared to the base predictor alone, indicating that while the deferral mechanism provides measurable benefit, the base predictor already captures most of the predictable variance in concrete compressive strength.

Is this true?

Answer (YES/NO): NO